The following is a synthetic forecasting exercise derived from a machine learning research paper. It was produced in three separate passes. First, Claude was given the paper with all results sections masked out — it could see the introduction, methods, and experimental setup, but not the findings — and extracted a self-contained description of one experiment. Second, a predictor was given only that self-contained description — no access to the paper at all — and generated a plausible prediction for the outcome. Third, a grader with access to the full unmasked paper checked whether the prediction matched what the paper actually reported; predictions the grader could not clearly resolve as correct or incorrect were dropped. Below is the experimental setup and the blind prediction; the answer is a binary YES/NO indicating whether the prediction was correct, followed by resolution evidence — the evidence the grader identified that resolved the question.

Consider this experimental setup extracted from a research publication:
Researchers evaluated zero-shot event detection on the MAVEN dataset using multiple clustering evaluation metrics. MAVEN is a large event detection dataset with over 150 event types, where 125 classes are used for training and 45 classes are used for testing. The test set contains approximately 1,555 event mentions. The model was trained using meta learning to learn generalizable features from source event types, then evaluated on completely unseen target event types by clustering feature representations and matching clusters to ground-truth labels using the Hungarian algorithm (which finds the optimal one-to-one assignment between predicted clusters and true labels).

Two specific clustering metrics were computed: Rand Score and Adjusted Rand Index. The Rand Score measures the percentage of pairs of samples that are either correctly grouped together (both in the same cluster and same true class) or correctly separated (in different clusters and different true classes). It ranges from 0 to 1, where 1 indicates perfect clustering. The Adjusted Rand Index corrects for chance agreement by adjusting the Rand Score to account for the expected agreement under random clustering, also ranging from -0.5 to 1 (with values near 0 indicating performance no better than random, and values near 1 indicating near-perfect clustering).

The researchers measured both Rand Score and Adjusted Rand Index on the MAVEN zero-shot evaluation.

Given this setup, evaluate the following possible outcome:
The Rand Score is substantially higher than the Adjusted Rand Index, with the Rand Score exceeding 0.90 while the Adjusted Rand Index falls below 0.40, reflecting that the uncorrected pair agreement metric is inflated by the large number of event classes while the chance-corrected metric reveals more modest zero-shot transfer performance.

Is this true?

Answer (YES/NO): NO